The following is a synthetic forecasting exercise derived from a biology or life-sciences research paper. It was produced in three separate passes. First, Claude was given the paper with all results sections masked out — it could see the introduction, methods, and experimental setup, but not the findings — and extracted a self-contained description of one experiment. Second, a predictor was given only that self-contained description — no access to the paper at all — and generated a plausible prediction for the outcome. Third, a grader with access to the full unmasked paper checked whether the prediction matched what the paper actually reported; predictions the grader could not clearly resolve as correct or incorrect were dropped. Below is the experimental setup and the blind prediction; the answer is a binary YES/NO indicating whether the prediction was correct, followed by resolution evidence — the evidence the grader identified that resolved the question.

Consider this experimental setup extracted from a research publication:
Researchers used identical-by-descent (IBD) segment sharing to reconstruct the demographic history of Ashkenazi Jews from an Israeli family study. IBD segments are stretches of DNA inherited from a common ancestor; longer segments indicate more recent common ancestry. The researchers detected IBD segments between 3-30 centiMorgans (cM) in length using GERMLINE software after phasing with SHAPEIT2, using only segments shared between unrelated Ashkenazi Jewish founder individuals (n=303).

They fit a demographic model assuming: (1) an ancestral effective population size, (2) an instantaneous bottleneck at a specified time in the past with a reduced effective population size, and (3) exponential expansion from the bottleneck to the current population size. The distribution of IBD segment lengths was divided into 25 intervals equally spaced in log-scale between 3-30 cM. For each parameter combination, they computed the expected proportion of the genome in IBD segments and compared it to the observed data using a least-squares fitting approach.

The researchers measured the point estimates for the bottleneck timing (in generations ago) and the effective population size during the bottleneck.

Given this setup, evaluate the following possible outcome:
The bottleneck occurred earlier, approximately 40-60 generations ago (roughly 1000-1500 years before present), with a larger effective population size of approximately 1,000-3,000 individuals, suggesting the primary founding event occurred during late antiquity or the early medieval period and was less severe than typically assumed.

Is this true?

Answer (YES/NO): NO